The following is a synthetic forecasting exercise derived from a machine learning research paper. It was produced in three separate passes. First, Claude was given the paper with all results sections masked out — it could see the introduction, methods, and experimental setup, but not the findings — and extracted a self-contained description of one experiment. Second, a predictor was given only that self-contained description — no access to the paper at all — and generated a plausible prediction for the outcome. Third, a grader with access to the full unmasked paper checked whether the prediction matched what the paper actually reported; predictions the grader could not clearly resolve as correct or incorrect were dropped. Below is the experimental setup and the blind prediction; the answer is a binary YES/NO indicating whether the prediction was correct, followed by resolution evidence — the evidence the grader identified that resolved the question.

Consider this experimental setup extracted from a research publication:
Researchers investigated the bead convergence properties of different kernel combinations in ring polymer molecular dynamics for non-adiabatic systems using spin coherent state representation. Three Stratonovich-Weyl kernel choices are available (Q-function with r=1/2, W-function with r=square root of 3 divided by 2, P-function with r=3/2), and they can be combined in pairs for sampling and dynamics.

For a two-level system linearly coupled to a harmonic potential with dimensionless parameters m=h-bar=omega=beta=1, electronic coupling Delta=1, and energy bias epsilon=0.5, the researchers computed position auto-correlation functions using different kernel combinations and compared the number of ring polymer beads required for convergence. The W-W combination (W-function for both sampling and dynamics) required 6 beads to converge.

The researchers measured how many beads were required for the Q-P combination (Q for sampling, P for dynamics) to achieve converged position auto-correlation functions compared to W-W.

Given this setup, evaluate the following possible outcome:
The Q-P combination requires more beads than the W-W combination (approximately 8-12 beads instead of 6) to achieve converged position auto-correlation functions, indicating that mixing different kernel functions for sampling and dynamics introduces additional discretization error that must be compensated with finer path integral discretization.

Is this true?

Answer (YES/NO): NO